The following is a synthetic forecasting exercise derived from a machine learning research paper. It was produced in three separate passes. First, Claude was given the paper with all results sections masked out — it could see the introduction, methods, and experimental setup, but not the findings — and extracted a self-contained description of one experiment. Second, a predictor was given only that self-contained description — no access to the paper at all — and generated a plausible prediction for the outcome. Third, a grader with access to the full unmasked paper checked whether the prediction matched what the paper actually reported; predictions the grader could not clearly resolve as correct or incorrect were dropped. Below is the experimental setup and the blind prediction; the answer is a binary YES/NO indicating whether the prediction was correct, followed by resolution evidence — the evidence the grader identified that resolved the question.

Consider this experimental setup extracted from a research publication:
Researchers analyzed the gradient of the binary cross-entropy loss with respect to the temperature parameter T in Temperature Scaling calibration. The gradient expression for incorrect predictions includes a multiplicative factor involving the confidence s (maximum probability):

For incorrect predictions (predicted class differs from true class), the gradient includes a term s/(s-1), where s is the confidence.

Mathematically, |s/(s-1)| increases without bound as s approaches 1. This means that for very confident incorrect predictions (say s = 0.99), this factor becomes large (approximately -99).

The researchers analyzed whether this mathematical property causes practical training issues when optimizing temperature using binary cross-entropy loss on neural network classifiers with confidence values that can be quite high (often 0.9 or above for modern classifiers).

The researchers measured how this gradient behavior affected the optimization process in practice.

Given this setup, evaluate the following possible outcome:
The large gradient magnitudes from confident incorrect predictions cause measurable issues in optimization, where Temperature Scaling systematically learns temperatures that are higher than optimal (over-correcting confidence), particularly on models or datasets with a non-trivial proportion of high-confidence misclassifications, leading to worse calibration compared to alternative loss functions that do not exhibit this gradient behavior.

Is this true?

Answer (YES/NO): NO